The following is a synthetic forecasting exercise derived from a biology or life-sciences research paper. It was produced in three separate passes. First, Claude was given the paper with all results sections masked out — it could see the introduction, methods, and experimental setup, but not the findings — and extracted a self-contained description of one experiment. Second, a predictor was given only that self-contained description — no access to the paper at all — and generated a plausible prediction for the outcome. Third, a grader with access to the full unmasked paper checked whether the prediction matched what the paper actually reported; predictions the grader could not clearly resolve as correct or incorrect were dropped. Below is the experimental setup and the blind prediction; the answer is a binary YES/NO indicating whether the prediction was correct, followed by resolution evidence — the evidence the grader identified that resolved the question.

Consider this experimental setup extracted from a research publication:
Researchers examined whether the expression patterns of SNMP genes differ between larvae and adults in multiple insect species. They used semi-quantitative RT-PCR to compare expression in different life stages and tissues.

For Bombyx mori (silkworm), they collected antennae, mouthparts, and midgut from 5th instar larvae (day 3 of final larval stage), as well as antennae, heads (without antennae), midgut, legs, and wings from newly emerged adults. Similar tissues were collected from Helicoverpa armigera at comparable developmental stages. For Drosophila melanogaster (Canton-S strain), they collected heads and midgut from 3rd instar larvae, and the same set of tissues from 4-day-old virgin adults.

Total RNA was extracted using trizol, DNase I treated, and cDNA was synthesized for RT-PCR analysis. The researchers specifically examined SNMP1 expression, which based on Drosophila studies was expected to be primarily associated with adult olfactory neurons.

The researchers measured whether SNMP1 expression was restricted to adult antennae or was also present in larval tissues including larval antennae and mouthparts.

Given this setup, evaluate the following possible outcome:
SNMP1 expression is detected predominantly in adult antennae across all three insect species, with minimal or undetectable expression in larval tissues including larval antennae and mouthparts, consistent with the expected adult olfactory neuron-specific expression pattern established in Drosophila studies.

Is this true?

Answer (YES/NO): NO